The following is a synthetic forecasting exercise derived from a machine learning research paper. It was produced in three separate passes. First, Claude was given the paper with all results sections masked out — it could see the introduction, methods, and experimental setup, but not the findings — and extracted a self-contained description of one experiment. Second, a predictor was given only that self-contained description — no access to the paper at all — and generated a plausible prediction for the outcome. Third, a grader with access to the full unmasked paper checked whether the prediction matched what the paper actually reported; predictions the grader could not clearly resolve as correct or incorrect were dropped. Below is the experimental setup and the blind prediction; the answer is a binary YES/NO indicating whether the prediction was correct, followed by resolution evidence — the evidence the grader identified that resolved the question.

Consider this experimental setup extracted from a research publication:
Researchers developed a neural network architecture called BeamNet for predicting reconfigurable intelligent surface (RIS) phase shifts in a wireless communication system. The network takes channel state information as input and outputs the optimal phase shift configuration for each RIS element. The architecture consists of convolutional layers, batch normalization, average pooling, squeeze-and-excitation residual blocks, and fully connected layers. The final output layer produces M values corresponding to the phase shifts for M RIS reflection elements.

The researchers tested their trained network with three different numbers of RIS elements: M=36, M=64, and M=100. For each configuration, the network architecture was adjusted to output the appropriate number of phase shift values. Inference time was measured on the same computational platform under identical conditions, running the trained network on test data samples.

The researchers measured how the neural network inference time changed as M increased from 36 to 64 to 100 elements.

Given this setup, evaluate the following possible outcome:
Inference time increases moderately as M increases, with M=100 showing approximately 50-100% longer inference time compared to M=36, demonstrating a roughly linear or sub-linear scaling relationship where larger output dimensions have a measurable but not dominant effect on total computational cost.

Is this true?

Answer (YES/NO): NO